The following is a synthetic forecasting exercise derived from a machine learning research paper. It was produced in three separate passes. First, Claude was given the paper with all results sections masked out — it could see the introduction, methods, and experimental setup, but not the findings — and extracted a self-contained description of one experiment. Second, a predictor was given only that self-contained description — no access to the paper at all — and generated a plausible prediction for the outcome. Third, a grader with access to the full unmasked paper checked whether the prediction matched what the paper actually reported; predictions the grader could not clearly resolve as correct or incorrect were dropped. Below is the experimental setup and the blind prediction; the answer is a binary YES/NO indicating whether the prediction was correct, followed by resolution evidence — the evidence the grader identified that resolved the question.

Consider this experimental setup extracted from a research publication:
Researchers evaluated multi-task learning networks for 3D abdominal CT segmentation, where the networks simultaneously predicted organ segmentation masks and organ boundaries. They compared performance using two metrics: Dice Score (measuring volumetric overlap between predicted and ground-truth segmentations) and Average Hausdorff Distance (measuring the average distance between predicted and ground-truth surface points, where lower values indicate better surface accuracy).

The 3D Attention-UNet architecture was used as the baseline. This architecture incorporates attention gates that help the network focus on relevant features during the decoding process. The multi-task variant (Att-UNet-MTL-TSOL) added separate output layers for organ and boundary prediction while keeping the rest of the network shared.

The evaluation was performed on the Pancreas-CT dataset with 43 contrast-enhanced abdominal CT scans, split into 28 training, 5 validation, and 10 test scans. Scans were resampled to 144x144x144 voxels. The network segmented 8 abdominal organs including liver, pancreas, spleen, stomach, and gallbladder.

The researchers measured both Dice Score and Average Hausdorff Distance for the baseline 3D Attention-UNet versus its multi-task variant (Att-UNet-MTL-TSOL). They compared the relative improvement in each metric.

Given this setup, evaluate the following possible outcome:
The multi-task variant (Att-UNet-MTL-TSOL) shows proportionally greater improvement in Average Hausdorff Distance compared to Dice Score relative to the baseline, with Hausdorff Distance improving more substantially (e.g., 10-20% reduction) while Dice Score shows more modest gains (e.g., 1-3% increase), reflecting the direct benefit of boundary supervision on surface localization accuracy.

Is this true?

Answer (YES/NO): YES